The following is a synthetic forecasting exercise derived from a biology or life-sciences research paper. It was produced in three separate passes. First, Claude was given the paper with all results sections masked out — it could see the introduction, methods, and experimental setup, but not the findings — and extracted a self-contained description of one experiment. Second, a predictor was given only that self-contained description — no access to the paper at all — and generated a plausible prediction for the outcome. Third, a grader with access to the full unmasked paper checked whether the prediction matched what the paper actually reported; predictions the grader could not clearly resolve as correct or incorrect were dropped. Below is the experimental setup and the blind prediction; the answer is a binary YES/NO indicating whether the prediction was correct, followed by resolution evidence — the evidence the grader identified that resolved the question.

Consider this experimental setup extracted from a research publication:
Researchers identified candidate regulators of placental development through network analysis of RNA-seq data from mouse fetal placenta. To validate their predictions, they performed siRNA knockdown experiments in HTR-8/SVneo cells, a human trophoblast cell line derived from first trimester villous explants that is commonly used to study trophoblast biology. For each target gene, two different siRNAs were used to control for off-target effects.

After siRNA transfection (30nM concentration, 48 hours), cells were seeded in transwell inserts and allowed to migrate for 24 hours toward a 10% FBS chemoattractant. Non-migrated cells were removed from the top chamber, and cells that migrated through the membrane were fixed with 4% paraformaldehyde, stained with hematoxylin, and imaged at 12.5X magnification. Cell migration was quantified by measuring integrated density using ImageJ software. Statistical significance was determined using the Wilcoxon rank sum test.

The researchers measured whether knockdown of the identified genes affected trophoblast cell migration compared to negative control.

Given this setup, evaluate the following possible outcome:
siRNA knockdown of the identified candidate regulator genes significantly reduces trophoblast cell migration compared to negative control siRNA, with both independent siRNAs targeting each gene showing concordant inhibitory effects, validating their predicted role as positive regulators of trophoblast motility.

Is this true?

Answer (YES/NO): NO